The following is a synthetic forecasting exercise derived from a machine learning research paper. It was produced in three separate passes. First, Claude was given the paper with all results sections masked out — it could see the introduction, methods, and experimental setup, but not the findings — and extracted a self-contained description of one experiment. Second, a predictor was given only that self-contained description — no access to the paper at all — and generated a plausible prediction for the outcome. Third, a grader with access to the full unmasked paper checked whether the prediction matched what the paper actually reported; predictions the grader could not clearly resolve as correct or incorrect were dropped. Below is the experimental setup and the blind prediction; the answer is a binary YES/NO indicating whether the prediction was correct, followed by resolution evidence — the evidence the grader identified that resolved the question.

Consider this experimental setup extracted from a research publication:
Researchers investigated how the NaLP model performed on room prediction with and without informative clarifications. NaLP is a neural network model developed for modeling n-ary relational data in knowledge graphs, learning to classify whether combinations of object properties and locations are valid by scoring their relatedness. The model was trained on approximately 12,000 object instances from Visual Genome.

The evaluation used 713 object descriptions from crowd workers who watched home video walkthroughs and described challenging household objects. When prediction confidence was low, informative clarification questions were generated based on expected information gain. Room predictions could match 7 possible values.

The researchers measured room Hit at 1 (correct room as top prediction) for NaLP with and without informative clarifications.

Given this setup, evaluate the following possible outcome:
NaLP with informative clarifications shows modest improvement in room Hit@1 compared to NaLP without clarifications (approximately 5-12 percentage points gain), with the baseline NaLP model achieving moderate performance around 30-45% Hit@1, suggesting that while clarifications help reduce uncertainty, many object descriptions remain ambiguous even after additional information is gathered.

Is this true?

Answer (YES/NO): NO